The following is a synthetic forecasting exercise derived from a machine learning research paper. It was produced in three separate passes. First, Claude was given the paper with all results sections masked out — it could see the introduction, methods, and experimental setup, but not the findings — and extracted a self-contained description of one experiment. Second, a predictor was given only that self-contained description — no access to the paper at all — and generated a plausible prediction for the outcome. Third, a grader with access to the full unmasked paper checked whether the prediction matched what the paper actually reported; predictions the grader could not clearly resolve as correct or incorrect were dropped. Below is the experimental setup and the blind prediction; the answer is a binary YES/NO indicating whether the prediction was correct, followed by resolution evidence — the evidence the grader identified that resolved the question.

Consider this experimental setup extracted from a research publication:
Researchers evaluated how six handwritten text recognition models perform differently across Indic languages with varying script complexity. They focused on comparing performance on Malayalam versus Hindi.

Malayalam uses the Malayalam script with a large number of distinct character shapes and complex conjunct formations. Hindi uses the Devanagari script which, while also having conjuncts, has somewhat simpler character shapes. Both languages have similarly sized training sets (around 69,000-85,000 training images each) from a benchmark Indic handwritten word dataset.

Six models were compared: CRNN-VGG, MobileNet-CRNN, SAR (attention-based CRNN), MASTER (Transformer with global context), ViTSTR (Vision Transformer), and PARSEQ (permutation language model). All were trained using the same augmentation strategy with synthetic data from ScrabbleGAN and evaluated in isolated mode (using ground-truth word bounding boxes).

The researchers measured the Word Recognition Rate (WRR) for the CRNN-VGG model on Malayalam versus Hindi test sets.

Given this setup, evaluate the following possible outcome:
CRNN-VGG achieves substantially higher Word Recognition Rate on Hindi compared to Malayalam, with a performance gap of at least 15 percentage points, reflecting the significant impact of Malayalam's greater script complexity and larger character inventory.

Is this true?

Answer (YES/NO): NO